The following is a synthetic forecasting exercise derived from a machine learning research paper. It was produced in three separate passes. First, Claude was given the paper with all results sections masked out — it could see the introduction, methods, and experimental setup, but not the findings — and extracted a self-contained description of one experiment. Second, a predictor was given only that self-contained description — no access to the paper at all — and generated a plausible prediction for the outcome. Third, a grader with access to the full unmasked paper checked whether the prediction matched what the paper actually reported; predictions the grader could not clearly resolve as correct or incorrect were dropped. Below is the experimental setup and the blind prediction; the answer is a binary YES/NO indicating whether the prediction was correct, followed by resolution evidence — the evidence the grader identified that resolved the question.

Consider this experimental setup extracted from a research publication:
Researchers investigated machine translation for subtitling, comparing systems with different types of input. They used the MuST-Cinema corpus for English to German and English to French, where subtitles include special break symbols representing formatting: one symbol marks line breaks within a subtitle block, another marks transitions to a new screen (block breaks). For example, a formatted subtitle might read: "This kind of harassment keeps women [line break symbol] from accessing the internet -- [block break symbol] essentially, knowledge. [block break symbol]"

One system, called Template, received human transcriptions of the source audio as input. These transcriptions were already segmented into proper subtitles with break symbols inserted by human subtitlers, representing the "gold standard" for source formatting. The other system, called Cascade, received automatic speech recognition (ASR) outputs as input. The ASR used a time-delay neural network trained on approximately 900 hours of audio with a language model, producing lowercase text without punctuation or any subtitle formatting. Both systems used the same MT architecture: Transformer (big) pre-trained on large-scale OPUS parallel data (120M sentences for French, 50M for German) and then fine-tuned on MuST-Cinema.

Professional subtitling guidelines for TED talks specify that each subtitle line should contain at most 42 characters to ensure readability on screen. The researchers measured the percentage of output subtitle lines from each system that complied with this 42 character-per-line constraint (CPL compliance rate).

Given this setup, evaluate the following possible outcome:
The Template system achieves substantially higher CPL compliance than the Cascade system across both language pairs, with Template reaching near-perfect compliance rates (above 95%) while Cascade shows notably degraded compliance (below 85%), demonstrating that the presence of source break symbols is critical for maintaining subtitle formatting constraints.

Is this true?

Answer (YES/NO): NO